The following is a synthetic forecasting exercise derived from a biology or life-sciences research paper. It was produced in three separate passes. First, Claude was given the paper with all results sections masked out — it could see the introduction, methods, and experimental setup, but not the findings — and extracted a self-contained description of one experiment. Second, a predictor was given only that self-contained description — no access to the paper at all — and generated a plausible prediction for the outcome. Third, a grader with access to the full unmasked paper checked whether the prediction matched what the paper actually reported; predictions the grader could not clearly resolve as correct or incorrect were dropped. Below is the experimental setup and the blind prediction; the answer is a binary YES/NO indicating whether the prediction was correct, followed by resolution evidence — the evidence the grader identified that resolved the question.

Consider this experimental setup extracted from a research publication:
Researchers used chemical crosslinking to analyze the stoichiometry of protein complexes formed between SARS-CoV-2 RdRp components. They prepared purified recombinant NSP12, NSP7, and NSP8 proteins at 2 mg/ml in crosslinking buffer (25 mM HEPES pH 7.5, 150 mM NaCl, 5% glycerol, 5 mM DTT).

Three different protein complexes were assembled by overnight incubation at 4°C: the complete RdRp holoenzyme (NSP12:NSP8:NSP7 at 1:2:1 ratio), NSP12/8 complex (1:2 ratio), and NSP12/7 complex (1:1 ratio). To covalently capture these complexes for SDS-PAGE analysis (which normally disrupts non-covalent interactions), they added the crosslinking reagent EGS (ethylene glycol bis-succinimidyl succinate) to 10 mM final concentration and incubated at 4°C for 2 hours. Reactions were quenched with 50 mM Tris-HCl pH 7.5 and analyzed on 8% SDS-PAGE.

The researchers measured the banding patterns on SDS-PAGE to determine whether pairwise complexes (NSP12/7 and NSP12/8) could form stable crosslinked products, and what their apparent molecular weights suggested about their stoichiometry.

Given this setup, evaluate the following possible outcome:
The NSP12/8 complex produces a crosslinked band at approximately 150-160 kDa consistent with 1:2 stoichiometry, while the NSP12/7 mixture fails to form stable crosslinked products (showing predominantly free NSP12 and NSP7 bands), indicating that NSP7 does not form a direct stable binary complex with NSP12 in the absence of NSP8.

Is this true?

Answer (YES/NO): NO